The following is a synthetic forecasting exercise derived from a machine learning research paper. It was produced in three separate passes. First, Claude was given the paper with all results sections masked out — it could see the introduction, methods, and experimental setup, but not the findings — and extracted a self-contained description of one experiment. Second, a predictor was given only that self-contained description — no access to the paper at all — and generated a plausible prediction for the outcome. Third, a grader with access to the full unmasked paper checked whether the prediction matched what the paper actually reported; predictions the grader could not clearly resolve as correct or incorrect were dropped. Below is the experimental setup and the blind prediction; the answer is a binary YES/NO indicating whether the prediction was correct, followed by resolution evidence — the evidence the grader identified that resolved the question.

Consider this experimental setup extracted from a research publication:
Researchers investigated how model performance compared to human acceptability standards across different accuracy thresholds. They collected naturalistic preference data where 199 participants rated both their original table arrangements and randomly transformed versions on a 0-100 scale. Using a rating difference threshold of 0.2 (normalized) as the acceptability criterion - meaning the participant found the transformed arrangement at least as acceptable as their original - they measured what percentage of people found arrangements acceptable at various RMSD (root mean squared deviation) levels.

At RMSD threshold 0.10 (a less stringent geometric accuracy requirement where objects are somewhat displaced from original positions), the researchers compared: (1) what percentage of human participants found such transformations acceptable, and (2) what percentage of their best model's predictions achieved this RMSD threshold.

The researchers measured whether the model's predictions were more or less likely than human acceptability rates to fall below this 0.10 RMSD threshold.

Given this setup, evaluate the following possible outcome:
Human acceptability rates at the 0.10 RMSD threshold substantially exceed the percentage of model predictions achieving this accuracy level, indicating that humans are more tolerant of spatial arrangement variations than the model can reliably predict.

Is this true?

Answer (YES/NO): NO